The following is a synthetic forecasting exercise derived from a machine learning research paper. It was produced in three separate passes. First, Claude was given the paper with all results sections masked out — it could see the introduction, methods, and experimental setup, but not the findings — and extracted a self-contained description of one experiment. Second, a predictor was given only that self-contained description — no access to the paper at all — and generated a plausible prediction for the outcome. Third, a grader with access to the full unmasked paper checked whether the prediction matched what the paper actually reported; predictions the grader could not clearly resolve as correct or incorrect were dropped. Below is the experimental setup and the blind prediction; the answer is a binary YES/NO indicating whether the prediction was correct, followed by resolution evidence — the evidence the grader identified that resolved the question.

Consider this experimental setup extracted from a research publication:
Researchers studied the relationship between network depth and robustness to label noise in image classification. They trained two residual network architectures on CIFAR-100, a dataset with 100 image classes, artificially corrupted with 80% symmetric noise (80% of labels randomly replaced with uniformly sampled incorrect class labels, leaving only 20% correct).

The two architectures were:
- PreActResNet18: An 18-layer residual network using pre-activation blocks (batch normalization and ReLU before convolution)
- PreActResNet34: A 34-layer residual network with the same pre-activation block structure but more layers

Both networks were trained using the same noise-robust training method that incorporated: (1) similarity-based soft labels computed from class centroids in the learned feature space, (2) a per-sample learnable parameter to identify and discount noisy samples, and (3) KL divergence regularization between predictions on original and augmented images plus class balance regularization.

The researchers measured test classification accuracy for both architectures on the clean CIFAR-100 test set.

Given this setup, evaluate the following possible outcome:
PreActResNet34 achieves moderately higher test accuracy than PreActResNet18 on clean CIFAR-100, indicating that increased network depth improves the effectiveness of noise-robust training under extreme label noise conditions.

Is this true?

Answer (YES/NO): YES